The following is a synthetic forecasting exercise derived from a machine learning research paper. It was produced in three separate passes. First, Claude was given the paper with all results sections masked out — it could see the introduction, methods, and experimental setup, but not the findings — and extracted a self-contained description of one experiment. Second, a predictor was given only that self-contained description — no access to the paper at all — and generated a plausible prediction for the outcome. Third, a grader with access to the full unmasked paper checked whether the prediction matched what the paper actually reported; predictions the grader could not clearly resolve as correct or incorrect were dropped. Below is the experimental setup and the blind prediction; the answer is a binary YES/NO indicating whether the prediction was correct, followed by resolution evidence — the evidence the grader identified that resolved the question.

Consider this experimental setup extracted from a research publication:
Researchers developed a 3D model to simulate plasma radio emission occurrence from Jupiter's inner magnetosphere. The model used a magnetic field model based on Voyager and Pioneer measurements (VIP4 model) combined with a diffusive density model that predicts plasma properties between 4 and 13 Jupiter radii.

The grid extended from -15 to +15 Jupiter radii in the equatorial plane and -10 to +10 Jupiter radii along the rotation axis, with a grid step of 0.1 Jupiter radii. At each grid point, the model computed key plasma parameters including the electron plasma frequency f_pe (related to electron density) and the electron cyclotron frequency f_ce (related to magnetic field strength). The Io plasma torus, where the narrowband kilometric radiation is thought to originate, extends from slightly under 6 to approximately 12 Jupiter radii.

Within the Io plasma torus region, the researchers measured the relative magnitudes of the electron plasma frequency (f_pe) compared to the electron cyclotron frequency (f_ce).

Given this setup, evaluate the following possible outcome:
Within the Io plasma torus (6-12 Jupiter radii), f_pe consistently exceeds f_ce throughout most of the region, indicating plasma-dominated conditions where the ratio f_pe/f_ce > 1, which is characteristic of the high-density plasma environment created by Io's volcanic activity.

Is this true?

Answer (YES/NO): NO